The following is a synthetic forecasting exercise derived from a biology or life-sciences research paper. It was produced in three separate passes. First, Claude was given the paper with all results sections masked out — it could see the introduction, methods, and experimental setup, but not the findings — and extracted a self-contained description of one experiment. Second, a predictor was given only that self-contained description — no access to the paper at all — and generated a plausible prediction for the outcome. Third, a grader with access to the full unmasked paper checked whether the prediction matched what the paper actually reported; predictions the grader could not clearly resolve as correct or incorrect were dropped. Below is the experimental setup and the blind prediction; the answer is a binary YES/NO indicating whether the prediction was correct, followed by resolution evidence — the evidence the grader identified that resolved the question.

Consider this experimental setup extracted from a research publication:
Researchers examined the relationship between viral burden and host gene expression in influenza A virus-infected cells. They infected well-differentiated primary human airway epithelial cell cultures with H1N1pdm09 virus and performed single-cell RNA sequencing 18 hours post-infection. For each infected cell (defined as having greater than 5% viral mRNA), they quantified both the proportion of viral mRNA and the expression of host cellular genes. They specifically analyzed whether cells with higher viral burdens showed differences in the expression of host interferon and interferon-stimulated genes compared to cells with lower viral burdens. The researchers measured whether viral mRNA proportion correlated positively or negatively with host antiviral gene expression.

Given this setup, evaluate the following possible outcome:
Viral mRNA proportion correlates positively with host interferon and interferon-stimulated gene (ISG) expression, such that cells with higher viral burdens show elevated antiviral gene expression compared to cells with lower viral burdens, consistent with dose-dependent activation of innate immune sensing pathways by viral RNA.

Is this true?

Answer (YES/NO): NO